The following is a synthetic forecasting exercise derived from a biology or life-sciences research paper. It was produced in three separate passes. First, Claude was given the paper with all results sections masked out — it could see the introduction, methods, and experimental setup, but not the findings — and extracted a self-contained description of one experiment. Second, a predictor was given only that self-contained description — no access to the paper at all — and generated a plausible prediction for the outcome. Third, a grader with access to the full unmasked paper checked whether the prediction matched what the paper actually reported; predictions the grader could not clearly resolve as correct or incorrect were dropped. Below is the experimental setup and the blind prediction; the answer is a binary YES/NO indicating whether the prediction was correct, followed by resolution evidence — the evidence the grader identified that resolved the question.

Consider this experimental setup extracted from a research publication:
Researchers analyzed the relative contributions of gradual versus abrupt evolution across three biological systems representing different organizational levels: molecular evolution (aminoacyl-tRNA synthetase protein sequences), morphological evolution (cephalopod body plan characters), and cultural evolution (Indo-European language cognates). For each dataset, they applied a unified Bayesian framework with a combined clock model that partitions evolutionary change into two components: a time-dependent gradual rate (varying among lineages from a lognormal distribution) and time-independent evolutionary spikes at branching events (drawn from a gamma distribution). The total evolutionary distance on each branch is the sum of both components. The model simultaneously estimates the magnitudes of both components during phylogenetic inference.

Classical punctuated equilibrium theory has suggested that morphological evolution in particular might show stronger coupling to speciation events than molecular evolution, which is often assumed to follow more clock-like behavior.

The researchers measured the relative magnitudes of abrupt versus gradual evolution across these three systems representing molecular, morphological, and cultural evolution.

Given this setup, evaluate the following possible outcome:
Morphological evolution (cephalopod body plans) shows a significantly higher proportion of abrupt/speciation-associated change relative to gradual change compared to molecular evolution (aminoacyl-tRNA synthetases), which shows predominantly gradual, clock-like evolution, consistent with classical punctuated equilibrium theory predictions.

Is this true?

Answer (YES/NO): NO